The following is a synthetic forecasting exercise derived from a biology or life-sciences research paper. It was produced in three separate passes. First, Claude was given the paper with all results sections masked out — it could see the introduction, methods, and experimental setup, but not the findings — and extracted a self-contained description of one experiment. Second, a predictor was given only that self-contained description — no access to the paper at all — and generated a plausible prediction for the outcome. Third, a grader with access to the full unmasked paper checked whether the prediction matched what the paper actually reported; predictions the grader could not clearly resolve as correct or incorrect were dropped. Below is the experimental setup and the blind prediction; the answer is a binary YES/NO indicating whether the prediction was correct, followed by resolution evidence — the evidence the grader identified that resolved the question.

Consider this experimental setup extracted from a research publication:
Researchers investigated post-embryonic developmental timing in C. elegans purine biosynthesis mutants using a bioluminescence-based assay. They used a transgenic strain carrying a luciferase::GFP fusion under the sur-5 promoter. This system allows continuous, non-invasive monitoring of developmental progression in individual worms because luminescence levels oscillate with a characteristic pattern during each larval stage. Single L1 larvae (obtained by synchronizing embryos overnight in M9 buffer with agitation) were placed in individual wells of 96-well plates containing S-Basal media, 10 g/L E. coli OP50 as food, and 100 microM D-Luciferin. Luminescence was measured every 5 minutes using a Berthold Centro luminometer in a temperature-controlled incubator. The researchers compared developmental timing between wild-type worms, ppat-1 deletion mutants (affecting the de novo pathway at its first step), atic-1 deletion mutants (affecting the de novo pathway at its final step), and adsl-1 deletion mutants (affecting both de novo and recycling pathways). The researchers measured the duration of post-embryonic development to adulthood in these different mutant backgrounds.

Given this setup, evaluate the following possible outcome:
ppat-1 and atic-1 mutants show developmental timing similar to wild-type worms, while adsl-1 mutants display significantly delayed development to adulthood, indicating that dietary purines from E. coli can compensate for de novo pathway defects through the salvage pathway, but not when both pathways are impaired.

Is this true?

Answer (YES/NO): YES